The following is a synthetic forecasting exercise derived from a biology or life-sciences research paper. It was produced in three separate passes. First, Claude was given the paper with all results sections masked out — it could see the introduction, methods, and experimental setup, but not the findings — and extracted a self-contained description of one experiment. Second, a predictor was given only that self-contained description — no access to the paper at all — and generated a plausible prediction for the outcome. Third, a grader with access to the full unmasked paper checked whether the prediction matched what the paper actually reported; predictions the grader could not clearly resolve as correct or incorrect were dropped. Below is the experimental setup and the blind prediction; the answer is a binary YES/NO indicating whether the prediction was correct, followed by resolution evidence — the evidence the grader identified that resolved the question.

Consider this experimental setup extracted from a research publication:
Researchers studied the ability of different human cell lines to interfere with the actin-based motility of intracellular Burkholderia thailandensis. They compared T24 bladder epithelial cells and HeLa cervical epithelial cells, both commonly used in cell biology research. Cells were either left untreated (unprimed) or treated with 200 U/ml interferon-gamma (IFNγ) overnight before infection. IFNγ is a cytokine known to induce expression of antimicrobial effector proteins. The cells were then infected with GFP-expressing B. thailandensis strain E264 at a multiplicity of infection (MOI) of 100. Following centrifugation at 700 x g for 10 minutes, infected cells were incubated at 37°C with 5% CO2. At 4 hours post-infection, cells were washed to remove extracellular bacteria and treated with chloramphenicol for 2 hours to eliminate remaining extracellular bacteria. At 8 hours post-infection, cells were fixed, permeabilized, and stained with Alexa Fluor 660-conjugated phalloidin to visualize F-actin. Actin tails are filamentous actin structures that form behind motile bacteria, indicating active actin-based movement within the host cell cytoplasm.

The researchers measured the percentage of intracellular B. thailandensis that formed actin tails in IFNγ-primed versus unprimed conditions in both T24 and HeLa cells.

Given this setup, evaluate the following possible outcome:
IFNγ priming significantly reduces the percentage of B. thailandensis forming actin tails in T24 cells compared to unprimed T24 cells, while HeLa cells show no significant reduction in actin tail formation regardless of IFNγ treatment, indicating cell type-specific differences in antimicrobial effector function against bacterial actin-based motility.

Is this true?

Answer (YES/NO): YES